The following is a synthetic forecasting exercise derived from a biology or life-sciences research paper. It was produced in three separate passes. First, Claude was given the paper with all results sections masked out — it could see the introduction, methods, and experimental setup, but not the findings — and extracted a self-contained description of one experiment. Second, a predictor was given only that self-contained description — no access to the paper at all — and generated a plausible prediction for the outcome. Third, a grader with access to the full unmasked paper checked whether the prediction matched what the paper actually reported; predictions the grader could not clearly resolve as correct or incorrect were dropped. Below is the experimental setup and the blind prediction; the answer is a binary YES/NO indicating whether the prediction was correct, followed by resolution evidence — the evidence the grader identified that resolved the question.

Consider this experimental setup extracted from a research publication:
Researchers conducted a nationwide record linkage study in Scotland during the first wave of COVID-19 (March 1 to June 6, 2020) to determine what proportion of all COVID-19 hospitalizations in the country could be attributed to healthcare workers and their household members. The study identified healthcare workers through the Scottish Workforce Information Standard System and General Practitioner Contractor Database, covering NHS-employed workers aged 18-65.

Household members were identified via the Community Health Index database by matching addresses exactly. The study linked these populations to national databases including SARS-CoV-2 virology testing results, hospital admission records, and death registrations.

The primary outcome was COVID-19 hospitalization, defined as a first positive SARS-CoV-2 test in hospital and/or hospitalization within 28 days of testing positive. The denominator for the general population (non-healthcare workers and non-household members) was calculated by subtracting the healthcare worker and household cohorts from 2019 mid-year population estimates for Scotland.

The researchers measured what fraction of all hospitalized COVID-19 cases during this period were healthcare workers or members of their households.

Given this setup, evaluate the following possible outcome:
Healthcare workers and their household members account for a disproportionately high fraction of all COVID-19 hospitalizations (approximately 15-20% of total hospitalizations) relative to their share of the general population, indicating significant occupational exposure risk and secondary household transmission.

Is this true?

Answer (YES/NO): YES